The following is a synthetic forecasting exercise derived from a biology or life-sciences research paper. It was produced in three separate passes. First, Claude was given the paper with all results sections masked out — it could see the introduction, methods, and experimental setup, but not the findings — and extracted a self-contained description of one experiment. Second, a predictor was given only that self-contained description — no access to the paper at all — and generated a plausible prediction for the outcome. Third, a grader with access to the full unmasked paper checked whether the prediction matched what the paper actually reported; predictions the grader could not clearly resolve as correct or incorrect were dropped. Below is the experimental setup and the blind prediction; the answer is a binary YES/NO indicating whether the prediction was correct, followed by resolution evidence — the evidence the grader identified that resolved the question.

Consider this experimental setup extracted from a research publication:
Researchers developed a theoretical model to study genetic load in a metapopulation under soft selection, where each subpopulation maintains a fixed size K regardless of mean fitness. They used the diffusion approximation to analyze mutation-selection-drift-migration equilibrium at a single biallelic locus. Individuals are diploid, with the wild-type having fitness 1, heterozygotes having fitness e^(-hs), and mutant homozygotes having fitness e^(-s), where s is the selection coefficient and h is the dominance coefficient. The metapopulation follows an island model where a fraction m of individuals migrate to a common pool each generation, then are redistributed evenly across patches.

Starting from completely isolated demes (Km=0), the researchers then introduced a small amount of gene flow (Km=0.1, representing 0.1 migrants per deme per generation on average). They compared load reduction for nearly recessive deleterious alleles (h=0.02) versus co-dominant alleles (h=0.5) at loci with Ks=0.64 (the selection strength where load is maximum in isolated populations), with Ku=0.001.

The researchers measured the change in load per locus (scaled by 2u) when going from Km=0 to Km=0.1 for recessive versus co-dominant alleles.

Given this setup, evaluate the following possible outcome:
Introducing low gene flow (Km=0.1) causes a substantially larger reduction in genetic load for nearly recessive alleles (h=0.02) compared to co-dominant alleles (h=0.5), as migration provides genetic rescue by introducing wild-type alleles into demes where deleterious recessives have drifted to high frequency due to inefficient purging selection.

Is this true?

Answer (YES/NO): NO